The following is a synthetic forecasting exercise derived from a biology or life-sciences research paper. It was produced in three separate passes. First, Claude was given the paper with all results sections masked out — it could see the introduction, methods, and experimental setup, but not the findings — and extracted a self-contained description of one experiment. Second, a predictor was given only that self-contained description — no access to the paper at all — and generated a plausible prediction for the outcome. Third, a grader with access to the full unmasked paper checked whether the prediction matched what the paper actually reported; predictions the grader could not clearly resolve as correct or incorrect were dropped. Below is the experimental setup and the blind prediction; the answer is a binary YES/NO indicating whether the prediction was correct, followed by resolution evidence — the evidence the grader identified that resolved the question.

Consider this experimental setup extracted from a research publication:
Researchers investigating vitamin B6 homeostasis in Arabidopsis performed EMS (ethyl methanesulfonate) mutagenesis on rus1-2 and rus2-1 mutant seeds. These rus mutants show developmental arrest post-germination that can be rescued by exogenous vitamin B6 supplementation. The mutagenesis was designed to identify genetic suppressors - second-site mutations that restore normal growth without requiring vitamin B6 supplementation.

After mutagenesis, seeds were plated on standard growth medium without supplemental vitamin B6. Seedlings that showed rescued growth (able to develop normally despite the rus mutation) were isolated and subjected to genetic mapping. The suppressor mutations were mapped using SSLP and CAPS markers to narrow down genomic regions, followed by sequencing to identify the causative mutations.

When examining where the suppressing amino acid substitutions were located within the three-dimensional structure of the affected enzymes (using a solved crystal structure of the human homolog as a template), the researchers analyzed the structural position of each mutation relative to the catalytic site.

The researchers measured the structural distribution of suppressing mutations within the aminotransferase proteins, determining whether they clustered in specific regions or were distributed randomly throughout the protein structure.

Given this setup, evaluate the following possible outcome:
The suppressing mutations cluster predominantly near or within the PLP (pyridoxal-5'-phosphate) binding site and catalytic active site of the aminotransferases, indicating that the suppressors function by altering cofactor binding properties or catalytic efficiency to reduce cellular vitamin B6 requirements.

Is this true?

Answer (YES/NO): YES